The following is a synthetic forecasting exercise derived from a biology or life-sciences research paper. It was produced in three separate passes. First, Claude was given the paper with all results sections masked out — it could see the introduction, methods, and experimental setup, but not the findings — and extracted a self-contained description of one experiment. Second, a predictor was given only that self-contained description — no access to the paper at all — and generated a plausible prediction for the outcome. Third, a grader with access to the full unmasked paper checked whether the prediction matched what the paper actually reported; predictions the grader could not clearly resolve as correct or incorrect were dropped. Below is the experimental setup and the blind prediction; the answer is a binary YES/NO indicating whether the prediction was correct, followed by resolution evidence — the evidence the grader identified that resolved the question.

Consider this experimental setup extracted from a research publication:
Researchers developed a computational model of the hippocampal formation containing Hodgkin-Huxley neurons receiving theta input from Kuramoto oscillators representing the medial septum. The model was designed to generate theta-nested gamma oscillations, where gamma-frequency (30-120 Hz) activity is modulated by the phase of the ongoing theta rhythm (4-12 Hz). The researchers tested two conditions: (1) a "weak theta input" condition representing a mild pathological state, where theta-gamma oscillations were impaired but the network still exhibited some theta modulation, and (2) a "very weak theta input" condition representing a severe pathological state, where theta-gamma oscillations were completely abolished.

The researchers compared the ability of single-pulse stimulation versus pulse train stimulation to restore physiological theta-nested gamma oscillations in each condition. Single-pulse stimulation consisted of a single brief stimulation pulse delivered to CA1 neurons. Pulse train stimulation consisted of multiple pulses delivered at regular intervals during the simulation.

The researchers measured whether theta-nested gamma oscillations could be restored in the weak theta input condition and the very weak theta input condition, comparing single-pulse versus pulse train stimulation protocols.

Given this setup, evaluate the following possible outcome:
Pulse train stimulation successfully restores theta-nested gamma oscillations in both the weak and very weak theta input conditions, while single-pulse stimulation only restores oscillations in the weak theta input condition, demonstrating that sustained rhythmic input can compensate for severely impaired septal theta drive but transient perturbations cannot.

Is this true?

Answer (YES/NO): YES